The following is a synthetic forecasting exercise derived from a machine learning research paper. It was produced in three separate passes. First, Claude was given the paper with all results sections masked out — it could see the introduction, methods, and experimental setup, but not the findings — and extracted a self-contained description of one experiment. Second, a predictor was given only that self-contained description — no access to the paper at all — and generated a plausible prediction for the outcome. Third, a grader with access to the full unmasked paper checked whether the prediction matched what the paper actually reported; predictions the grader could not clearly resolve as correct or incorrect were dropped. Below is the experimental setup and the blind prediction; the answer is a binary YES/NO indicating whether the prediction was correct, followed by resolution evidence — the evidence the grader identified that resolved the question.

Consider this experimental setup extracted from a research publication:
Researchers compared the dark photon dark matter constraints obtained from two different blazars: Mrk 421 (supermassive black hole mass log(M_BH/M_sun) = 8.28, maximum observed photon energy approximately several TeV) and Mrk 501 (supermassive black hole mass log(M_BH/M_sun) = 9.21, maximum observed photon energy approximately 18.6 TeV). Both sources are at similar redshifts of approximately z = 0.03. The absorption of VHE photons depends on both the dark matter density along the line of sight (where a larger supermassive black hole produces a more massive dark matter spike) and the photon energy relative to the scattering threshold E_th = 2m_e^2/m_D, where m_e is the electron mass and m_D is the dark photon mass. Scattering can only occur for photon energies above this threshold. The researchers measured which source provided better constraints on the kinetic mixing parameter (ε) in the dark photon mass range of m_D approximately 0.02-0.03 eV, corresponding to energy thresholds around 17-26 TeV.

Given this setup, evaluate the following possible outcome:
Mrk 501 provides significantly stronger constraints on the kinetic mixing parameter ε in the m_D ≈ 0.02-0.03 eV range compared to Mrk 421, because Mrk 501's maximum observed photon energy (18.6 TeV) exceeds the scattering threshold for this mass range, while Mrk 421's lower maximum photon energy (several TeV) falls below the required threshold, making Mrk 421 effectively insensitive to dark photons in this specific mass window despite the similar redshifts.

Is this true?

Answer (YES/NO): NO